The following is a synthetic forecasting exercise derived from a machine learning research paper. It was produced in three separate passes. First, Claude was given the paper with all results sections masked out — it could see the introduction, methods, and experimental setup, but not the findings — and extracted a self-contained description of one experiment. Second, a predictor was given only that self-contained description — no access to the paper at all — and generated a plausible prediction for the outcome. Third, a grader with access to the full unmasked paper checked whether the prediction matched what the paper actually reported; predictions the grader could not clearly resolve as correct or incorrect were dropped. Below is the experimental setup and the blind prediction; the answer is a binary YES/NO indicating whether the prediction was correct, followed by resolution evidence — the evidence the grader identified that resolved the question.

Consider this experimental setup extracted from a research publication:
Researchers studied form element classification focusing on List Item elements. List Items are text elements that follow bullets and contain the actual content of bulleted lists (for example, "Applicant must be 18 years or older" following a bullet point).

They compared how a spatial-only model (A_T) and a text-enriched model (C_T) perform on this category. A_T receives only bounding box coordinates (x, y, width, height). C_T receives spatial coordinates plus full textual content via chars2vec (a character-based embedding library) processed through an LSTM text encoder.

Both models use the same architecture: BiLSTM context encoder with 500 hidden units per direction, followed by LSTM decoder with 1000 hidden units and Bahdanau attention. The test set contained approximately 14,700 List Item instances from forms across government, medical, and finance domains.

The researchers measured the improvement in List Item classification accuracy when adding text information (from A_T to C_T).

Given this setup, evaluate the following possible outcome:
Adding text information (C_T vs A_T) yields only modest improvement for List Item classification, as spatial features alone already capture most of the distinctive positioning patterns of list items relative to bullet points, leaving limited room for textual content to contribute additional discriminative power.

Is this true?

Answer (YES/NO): NO